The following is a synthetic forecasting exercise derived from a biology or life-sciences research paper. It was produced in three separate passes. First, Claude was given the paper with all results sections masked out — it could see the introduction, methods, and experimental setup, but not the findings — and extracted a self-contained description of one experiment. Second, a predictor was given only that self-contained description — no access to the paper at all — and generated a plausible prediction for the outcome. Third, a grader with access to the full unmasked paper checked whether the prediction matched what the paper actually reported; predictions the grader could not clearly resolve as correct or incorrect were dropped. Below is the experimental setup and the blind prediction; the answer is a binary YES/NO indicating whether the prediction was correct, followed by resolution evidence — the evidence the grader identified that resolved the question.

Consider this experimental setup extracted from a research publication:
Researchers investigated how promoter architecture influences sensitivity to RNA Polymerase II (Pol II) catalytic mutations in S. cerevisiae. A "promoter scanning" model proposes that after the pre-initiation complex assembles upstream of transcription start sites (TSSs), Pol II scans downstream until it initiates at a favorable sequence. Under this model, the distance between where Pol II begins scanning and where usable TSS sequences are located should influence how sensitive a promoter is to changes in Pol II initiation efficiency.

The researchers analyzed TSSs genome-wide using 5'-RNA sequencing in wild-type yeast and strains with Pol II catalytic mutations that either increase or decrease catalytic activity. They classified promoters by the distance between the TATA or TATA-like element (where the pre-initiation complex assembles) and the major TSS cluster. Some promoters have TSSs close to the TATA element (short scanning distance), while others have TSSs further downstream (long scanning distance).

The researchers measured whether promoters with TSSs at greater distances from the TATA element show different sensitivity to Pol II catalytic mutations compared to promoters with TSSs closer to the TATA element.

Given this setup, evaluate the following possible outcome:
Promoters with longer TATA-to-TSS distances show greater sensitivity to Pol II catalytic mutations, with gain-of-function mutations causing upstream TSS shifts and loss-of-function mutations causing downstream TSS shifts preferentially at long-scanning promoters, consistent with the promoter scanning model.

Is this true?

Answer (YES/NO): NO